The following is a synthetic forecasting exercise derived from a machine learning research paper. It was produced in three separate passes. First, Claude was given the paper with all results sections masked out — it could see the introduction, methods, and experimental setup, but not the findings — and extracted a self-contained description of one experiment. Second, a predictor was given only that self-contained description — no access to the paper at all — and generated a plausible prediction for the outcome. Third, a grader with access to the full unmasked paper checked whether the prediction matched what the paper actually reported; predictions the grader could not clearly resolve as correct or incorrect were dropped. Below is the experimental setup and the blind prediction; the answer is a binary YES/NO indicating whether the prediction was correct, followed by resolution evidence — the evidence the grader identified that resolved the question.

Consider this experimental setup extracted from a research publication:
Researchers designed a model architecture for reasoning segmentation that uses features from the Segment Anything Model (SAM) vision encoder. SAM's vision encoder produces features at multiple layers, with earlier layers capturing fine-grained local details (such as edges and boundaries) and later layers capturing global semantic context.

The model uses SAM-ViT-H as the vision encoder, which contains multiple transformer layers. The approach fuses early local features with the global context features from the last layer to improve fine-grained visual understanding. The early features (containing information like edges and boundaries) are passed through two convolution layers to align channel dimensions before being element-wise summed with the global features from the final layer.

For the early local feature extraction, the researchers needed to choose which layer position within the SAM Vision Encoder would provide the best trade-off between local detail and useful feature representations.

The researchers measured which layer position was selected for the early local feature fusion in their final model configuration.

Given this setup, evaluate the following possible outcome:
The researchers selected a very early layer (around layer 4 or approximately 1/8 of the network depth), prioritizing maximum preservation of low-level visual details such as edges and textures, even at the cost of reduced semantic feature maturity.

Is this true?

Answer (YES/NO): NO